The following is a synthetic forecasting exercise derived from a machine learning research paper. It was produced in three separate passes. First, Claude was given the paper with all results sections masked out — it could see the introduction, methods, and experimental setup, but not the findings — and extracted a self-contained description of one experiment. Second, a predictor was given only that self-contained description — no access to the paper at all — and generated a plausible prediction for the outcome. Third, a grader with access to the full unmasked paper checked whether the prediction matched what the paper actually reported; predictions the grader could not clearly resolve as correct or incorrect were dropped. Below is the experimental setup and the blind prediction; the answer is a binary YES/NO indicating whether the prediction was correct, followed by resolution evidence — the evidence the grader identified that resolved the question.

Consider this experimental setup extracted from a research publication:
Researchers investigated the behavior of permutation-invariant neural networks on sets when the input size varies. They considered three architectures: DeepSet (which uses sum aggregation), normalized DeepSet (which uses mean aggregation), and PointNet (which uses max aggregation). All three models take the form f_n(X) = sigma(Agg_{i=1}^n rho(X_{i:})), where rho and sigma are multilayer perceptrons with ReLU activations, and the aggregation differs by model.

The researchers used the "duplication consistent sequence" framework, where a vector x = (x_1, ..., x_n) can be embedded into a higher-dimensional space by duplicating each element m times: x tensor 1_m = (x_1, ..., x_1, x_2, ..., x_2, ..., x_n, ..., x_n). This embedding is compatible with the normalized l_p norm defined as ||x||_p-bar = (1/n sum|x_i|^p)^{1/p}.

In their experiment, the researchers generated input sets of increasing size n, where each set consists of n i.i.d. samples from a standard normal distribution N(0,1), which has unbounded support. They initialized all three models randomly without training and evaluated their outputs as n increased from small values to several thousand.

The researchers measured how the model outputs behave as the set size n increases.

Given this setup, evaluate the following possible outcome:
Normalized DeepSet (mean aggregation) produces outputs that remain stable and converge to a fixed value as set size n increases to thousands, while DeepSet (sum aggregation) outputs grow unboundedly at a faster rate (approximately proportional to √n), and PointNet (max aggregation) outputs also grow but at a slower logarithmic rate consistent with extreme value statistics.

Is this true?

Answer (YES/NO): NO